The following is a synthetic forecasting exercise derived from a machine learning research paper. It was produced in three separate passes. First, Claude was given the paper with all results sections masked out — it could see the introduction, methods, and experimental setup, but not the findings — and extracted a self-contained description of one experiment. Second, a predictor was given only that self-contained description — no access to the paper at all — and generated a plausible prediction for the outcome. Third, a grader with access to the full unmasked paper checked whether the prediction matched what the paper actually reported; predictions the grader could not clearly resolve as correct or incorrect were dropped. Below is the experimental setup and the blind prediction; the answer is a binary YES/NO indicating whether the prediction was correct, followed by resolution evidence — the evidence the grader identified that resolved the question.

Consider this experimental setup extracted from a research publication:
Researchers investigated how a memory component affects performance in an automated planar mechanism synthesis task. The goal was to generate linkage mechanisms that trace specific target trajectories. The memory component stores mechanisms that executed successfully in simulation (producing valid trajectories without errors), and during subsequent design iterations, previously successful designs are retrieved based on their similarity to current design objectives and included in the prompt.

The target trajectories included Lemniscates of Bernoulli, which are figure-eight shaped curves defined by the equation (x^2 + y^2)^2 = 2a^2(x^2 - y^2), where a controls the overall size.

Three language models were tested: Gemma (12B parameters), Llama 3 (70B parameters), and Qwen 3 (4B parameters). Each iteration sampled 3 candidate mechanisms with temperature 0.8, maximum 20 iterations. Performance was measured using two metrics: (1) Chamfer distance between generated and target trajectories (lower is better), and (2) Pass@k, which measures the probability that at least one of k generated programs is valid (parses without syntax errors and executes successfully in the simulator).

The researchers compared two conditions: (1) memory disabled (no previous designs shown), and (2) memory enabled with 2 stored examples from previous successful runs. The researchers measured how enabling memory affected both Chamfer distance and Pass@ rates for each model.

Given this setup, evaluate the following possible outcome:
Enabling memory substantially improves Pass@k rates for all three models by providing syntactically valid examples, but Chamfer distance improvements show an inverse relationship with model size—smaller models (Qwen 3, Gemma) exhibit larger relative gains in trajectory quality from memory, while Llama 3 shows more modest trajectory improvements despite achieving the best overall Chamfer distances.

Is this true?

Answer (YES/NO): NO